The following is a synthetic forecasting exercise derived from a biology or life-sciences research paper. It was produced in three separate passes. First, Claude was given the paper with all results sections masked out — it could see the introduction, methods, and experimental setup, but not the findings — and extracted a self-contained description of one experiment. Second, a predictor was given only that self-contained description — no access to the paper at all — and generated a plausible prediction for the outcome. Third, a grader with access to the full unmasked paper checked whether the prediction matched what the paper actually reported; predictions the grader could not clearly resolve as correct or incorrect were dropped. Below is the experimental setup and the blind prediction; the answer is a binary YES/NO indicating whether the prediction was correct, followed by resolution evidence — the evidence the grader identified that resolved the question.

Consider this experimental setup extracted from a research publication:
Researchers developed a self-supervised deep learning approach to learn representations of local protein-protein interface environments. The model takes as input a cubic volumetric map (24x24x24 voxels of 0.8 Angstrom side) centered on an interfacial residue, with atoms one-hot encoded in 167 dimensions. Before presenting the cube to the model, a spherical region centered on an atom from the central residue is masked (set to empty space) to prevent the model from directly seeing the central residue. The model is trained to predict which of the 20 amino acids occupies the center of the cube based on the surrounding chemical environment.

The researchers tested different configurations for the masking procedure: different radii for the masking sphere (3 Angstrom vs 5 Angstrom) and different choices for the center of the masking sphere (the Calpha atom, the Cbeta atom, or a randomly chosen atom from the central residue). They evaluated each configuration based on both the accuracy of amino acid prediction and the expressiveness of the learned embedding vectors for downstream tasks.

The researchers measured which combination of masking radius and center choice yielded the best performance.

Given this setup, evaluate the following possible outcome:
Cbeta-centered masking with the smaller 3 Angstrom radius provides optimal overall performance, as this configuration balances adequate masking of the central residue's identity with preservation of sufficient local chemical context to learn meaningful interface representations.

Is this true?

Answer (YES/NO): NO